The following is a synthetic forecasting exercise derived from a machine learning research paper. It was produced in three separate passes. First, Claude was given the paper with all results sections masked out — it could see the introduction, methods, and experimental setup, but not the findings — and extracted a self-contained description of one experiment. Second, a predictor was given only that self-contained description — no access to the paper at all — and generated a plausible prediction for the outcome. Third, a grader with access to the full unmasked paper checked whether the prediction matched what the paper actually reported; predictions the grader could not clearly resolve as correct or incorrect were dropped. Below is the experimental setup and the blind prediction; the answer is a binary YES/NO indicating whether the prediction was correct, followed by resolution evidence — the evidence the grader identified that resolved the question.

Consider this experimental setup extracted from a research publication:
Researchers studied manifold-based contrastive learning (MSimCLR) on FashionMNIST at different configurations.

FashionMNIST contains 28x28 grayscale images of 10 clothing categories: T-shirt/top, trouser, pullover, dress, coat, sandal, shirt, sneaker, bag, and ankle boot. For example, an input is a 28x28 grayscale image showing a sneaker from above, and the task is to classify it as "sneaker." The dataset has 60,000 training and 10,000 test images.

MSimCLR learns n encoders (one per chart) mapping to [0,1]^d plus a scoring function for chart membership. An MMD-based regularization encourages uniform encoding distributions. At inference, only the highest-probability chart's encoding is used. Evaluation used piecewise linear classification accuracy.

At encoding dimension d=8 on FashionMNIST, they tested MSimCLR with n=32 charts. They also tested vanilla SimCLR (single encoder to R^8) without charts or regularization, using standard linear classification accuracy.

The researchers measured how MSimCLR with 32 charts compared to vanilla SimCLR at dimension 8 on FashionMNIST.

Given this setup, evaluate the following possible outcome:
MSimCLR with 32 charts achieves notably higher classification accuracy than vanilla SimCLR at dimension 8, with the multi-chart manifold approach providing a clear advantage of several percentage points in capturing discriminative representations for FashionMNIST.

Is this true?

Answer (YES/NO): NO